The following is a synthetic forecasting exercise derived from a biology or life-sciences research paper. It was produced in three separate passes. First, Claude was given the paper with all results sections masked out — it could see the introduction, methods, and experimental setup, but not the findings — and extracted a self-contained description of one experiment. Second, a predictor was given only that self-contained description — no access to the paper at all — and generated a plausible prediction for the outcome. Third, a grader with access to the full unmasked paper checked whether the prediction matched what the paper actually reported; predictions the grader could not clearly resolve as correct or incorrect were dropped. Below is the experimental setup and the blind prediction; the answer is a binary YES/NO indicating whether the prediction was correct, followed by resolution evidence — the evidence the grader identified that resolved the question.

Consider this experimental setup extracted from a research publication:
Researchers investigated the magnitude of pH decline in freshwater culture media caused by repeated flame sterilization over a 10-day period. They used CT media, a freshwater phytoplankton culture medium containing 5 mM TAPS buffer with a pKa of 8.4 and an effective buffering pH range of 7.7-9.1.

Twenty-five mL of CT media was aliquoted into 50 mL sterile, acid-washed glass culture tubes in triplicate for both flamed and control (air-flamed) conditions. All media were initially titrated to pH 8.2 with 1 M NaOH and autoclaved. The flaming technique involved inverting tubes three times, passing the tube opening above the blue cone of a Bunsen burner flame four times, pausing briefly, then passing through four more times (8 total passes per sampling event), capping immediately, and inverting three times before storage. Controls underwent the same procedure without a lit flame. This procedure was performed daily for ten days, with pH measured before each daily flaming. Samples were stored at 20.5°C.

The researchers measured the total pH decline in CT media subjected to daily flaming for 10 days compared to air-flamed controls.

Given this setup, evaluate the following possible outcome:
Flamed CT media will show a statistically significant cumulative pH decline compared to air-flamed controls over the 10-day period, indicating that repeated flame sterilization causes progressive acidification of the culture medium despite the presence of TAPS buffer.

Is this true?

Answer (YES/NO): YES